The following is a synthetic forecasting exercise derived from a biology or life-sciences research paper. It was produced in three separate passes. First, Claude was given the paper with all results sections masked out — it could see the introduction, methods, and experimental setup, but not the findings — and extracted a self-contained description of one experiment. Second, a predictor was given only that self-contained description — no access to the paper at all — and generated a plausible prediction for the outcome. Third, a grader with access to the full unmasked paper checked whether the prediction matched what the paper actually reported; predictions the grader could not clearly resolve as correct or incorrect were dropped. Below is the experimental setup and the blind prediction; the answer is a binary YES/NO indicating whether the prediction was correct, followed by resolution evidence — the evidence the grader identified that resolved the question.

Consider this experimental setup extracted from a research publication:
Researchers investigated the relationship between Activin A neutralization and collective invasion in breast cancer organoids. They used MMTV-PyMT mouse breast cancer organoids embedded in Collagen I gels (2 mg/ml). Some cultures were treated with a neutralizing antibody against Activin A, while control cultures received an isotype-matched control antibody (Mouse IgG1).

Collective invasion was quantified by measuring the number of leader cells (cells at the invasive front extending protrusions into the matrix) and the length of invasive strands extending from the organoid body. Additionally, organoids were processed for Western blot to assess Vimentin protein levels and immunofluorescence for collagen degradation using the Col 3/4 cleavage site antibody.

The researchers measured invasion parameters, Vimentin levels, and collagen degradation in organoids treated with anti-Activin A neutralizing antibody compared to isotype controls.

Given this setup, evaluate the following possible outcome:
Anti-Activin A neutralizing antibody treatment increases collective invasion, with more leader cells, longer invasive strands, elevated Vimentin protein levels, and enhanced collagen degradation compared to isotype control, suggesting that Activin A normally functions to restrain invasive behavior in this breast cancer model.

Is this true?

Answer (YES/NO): NO